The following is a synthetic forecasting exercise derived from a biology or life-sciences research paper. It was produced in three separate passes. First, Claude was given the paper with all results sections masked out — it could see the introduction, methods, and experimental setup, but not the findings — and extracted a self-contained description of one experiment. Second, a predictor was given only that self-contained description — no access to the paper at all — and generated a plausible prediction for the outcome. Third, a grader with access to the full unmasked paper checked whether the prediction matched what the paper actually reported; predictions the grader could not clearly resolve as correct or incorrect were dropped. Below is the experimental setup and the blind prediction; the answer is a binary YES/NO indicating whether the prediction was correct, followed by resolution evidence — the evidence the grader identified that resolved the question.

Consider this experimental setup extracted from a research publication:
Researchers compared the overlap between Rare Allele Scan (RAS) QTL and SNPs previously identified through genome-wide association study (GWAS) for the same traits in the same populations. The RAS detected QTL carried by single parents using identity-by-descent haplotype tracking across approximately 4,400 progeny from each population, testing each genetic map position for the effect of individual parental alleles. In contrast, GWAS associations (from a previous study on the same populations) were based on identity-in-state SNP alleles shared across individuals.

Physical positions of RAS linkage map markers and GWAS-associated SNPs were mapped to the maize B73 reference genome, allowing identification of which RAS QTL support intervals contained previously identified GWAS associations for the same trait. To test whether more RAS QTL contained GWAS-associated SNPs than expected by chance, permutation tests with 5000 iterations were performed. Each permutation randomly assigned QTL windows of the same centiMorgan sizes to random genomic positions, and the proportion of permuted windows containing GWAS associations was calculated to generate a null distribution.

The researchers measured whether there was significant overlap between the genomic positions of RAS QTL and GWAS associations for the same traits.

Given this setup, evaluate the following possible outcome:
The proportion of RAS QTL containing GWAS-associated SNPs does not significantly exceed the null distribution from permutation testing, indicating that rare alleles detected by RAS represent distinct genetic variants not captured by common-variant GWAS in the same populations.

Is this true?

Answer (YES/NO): NO